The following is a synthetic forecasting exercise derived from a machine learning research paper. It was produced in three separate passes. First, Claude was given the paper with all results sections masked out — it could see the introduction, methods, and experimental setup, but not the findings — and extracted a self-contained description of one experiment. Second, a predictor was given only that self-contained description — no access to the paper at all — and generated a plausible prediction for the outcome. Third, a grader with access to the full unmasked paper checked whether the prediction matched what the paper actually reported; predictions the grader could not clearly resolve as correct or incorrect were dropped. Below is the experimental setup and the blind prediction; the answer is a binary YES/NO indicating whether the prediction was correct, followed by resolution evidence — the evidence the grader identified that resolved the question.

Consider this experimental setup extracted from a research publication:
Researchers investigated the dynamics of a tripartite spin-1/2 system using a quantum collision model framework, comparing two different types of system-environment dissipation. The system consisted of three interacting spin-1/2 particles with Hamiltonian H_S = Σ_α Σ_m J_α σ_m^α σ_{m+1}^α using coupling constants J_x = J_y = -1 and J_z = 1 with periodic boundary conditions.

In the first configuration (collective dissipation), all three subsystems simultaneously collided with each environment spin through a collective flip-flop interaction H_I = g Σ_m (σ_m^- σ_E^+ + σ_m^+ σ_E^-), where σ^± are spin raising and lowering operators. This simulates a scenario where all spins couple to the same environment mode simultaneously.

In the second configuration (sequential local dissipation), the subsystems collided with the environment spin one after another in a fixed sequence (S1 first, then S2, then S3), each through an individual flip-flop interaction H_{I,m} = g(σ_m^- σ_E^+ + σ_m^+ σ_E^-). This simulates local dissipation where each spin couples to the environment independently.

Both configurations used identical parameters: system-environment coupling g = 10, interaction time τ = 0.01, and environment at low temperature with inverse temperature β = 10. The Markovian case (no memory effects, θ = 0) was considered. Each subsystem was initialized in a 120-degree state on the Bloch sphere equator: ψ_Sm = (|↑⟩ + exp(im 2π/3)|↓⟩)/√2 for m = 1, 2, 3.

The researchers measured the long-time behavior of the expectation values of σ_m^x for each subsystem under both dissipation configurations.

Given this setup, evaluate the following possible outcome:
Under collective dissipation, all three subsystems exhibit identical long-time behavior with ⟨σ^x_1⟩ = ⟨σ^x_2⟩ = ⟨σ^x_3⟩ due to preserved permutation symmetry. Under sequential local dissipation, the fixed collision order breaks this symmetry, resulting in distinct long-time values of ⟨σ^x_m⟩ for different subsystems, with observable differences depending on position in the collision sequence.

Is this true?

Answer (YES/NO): NO